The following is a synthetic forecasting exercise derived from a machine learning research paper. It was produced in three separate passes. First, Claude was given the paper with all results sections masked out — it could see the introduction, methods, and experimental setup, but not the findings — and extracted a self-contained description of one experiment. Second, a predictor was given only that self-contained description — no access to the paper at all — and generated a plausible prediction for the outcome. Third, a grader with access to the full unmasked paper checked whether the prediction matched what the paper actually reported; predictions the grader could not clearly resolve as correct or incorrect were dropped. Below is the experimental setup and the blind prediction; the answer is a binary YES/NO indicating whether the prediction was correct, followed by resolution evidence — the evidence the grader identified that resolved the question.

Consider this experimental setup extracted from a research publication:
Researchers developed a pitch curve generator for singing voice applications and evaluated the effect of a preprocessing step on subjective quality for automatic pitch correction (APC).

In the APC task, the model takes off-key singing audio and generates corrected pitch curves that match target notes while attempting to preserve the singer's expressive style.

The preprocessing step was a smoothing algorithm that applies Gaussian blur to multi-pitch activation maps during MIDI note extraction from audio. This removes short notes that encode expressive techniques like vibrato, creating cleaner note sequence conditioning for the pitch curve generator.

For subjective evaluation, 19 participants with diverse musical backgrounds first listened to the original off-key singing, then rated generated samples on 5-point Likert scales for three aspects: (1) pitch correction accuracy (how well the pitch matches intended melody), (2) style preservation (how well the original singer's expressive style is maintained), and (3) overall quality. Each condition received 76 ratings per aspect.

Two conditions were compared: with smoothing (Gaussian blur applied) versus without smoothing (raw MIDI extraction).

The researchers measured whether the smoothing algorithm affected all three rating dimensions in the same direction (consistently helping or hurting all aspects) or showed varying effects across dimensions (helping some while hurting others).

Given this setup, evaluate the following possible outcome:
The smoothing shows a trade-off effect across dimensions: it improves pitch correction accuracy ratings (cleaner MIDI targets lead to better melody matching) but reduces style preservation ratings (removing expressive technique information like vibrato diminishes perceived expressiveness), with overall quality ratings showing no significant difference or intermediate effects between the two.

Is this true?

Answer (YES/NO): NO